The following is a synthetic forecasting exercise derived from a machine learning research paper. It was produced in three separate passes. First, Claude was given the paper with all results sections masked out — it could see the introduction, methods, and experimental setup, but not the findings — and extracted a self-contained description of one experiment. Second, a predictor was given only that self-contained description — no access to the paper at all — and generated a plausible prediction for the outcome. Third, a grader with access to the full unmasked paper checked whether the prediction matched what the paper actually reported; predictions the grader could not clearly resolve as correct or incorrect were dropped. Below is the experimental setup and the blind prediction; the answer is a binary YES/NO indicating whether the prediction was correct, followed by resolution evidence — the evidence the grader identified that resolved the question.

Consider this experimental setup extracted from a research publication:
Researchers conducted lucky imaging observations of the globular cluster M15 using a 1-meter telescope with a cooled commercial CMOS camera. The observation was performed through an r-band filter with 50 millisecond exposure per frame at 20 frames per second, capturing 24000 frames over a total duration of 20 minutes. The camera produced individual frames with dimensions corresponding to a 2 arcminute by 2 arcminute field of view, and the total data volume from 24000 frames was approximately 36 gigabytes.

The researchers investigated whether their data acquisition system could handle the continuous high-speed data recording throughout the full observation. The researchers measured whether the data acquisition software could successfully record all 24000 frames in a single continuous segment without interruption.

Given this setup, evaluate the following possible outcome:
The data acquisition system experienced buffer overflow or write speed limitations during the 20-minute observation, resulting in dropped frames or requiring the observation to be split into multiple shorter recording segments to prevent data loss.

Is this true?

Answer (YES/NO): YES